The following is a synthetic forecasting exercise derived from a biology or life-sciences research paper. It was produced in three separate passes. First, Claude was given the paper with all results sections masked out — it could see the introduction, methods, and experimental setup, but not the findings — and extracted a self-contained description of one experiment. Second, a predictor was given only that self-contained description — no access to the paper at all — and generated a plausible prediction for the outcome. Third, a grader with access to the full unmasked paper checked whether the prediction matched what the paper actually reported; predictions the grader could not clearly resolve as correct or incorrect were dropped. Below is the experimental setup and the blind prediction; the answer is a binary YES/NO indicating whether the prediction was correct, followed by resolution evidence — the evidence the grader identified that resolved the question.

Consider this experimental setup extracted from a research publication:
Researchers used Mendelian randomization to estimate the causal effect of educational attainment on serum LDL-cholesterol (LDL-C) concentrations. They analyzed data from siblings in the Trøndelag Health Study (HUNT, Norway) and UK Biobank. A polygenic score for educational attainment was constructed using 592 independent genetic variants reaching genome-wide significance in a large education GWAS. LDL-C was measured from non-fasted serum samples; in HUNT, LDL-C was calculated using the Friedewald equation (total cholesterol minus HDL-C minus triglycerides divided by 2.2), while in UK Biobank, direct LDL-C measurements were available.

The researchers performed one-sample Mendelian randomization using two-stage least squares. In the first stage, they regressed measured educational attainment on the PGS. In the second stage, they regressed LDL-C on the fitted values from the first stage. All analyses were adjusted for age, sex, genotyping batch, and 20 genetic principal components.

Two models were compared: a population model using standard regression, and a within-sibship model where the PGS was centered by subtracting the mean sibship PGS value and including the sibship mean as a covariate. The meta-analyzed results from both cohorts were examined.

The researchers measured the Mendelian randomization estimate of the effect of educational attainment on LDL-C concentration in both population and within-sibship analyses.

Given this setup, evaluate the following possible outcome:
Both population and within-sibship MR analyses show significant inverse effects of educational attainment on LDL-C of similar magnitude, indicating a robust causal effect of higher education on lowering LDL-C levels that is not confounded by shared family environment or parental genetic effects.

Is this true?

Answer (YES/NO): NO